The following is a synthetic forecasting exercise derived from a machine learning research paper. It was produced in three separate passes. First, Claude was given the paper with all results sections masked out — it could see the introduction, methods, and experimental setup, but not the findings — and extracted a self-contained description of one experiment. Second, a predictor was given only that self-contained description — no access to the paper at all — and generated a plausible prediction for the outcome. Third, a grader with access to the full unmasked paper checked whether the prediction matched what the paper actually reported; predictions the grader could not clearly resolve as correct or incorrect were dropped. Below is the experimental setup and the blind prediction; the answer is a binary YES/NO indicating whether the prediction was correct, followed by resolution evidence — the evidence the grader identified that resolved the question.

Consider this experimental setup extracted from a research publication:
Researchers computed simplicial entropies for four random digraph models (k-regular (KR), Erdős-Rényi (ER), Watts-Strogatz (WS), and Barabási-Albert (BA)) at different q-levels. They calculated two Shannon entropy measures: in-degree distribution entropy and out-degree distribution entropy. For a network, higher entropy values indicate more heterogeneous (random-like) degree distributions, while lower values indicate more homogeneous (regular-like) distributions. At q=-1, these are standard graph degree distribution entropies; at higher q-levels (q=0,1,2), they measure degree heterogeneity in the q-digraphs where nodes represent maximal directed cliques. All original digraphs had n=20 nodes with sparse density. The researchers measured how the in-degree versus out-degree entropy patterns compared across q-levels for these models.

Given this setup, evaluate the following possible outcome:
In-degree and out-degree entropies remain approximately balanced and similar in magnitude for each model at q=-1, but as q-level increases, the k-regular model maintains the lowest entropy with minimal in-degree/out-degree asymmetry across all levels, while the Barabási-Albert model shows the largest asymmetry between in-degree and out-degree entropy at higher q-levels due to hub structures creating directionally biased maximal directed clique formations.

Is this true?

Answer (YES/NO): NO